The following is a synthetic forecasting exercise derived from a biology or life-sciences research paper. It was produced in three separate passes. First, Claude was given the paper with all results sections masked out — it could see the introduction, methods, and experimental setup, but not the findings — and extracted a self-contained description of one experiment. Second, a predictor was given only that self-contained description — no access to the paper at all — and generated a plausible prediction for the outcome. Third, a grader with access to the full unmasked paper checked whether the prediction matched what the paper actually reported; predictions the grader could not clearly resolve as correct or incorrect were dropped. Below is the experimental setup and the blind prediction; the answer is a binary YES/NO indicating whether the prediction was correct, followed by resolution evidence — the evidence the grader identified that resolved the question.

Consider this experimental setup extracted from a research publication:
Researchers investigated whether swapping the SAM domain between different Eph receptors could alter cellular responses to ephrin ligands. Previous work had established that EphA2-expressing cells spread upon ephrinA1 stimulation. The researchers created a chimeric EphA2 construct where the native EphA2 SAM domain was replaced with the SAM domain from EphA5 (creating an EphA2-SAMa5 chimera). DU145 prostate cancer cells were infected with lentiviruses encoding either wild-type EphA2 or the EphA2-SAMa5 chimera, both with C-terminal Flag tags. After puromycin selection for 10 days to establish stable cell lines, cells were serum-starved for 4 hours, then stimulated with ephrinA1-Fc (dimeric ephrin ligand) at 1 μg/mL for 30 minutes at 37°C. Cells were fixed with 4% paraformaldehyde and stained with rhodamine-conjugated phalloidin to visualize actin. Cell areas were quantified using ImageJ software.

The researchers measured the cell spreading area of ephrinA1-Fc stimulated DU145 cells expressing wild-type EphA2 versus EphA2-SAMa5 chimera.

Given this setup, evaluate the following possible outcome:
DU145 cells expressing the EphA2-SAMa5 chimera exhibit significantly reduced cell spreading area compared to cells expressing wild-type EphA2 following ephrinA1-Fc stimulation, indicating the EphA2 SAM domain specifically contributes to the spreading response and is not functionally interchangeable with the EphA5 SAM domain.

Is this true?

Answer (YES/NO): NO